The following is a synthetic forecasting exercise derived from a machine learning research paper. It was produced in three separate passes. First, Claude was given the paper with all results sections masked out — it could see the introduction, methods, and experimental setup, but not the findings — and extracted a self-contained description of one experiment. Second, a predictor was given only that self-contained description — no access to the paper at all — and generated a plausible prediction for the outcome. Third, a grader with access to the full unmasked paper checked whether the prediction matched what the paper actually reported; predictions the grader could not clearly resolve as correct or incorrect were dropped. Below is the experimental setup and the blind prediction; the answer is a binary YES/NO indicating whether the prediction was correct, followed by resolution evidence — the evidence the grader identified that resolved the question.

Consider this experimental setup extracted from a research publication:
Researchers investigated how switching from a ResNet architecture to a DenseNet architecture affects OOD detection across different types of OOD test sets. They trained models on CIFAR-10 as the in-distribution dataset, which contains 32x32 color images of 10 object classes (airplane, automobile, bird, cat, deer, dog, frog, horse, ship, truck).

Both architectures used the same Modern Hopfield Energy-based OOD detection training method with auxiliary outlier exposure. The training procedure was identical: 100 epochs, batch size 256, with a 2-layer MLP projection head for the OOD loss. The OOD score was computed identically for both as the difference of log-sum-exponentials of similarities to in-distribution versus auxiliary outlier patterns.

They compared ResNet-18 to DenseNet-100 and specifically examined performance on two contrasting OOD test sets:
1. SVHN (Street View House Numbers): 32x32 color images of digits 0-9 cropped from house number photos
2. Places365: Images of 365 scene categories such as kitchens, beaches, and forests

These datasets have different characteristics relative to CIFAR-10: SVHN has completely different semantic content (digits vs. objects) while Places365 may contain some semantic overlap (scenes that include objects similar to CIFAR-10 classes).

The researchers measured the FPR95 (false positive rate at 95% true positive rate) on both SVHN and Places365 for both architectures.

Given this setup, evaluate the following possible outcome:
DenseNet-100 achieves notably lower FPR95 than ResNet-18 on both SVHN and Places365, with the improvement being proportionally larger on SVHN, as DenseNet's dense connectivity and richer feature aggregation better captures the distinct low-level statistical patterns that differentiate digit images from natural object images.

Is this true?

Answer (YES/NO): NO